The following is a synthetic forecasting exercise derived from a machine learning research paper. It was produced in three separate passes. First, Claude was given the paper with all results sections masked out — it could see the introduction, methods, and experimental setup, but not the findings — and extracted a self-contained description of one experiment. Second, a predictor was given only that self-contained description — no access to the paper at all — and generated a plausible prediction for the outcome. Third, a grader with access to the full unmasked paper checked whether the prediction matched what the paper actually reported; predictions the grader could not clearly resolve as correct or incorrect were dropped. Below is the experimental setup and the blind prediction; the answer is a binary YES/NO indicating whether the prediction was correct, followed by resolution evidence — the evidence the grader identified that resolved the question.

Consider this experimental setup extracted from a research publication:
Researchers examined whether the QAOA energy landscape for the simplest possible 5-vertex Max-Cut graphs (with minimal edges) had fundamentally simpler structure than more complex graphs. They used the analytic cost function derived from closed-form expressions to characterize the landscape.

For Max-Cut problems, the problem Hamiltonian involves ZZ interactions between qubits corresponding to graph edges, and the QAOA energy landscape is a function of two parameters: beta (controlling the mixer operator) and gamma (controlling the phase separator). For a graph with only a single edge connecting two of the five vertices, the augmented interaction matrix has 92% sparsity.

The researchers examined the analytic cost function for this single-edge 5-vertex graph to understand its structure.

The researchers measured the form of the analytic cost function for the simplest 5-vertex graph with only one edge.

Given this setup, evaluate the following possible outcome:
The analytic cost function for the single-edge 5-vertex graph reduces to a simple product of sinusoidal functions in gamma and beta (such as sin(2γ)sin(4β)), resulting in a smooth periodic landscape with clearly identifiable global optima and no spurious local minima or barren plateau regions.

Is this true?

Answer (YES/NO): YES